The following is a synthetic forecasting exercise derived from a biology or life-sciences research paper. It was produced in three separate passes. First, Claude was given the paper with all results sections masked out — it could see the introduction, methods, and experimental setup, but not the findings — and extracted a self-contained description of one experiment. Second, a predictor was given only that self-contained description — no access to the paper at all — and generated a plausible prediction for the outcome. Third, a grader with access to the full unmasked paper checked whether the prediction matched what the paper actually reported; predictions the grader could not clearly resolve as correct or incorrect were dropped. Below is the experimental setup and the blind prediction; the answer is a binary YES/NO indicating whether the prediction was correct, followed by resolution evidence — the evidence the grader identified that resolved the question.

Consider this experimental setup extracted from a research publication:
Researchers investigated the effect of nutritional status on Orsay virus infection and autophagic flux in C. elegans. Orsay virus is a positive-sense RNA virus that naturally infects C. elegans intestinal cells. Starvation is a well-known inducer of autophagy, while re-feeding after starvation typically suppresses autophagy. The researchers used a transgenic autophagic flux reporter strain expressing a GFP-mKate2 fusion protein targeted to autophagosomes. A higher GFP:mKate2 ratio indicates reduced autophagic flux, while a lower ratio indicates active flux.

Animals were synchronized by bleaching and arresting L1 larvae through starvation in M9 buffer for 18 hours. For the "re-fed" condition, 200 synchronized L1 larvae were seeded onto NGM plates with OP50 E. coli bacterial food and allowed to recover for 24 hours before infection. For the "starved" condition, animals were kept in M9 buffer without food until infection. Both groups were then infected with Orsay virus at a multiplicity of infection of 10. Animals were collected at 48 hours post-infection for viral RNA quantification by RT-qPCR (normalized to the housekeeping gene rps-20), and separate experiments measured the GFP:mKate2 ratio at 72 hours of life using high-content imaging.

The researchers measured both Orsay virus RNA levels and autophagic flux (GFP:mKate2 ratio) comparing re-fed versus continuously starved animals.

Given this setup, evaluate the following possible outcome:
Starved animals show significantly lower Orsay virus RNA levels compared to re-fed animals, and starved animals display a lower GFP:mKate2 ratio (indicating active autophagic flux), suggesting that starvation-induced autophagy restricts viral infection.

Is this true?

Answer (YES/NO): NO